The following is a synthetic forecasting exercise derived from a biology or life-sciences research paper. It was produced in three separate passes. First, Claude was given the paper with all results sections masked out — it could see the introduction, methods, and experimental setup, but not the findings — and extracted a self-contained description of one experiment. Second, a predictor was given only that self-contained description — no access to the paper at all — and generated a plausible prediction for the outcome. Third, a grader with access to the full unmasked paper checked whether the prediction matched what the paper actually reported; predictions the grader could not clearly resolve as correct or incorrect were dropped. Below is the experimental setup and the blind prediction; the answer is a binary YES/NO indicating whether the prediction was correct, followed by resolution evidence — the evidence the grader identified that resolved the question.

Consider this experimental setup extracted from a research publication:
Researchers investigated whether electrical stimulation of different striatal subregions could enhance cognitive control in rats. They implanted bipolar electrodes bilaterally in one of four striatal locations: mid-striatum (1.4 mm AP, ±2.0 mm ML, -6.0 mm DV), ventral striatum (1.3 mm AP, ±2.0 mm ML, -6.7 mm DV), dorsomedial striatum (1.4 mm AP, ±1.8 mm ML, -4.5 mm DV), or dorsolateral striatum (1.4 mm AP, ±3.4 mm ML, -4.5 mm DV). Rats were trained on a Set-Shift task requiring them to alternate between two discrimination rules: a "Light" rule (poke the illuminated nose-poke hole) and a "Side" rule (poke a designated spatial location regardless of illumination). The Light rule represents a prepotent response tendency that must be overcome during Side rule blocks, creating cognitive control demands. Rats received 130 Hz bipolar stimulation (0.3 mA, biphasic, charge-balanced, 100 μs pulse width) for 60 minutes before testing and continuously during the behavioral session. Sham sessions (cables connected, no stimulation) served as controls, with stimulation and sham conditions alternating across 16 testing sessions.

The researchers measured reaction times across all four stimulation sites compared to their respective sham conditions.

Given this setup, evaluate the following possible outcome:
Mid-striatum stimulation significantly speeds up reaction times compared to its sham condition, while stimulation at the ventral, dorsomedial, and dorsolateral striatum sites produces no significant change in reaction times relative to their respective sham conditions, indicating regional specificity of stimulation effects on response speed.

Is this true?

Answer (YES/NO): YES